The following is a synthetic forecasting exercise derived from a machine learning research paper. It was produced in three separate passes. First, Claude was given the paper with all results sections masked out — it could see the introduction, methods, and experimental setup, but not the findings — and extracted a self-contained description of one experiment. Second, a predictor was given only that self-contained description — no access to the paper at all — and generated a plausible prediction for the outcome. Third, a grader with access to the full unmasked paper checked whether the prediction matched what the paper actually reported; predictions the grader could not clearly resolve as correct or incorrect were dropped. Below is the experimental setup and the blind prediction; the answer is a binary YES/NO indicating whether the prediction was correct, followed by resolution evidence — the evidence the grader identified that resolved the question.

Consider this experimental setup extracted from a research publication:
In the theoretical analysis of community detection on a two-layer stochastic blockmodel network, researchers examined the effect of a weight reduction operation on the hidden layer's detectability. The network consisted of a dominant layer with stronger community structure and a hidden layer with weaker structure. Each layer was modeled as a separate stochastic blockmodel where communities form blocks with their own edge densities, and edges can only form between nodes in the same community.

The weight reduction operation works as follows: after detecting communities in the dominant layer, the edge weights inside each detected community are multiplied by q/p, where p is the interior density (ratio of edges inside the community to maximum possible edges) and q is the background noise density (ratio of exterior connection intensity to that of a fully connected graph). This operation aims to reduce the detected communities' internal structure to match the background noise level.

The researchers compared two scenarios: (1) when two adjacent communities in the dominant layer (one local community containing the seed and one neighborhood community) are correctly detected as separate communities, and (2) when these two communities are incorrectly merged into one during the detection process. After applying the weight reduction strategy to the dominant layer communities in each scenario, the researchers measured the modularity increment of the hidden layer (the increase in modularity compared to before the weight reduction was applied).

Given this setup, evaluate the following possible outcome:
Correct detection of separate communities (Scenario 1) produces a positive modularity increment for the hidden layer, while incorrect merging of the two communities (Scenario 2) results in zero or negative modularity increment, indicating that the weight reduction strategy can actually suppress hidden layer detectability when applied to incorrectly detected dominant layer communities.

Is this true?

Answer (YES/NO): NO